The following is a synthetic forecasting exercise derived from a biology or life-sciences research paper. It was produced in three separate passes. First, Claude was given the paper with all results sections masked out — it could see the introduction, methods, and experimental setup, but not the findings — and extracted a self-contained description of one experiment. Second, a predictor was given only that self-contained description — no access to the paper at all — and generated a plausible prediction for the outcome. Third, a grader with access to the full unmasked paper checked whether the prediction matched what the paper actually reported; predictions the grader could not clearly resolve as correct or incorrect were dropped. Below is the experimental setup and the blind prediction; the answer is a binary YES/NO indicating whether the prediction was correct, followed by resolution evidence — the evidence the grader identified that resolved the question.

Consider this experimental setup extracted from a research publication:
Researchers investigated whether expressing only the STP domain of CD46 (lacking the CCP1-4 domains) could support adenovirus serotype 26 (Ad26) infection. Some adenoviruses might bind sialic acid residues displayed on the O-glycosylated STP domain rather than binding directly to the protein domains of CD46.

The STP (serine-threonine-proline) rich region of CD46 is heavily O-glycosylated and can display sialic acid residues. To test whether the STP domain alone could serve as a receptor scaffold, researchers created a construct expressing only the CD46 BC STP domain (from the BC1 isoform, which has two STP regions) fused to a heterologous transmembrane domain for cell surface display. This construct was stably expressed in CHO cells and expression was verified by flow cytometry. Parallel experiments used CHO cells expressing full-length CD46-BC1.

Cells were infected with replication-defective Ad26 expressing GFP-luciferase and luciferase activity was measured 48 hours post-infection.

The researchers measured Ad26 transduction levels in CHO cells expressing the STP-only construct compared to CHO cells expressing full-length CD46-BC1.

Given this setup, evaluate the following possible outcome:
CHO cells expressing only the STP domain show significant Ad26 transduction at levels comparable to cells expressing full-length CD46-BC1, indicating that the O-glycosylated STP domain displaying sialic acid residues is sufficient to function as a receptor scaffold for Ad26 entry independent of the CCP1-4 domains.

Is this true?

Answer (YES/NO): NO